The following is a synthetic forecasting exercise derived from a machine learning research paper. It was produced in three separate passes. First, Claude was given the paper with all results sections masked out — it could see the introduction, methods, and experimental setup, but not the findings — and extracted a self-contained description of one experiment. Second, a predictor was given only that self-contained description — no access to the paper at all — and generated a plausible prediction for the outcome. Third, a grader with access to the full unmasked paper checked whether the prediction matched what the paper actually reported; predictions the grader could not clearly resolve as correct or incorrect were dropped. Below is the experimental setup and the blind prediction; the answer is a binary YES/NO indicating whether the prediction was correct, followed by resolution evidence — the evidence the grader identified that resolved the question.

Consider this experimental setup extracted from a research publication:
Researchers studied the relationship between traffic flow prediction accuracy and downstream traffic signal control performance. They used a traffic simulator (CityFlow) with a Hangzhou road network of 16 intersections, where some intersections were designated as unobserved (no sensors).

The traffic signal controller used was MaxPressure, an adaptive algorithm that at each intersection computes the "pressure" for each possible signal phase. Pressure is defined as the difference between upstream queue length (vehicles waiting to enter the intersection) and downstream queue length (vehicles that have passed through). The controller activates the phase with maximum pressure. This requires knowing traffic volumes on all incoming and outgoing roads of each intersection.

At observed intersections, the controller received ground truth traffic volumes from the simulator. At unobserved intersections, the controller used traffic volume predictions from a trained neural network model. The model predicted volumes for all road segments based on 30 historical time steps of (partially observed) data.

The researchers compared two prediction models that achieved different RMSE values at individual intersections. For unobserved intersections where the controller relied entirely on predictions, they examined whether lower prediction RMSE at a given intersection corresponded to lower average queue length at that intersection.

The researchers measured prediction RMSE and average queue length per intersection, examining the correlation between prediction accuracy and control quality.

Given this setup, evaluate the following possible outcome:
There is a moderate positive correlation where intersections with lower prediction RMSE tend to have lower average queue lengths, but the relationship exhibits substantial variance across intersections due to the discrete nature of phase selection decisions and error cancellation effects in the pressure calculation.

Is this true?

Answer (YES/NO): NO